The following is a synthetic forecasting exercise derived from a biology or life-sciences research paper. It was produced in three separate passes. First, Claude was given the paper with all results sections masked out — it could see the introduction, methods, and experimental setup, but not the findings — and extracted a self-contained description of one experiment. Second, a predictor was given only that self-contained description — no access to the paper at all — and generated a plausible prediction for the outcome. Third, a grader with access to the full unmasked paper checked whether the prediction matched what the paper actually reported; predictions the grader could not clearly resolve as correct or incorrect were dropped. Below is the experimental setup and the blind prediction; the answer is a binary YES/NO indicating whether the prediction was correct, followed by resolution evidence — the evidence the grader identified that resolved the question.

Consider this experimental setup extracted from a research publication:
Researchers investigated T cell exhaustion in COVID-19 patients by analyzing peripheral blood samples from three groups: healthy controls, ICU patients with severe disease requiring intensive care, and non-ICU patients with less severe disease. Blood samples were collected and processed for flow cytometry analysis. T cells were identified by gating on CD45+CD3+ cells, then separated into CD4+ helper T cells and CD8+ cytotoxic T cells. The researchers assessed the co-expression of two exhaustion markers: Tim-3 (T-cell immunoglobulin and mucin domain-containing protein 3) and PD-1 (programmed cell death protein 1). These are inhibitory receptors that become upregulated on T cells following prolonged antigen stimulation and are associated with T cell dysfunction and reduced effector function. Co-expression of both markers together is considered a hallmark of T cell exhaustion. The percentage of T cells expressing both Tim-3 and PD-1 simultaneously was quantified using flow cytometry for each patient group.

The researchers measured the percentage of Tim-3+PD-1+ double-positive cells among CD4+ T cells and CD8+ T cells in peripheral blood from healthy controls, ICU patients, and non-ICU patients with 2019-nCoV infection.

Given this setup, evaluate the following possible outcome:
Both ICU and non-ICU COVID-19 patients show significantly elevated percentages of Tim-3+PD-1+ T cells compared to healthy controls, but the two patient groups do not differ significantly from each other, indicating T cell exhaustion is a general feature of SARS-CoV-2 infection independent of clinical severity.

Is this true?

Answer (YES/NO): NO